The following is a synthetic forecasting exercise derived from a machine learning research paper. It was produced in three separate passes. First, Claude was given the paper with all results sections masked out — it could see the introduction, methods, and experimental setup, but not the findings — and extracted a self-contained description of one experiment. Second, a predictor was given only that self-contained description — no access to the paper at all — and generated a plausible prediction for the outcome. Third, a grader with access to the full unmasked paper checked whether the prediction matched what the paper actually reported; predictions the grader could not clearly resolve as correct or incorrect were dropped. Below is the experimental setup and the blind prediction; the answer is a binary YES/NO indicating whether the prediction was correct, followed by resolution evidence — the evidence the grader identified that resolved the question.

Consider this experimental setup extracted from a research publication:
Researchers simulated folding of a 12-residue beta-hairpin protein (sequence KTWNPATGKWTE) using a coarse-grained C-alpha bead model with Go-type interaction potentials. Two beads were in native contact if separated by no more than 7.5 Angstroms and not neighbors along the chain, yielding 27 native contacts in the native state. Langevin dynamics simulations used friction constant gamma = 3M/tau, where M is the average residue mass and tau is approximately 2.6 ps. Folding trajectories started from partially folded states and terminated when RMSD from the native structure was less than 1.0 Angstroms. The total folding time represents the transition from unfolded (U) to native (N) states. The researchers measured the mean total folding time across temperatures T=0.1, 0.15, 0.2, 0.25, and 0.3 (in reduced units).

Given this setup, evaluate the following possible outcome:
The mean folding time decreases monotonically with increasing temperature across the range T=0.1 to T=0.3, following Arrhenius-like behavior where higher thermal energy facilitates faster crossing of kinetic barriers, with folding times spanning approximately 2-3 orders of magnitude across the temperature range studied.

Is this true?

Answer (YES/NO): NO